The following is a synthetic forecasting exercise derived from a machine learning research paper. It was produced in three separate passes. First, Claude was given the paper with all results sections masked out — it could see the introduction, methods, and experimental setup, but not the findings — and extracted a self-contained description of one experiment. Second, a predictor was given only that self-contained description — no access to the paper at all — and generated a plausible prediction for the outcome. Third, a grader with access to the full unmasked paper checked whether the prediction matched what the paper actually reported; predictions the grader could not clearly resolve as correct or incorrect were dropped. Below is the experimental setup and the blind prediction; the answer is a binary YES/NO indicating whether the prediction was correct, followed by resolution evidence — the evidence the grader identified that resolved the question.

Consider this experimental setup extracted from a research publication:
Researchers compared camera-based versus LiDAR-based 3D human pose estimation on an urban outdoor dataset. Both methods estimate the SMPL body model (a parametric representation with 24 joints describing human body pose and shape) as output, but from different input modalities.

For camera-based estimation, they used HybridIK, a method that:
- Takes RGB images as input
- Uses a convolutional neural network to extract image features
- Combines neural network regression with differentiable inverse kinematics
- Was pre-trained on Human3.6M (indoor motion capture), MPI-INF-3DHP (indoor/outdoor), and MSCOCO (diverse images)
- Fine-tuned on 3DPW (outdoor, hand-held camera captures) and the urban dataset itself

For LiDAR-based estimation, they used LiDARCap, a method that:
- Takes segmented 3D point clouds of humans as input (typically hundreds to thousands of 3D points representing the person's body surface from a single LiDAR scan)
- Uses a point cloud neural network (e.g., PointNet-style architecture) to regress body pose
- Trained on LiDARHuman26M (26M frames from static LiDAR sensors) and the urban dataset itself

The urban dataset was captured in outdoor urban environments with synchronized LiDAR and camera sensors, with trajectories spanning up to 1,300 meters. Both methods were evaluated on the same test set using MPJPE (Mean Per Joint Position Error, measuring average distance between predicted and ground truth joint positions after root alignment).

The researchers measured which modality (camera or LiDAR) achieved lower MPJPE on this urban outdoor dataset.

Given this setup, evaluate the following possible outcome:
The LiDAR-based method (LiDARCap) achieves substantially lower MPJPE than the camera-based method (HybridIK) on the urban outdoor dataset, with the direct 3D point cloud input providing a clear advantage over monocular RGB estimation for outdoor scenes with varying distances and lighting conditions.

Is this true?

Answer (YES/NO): NO